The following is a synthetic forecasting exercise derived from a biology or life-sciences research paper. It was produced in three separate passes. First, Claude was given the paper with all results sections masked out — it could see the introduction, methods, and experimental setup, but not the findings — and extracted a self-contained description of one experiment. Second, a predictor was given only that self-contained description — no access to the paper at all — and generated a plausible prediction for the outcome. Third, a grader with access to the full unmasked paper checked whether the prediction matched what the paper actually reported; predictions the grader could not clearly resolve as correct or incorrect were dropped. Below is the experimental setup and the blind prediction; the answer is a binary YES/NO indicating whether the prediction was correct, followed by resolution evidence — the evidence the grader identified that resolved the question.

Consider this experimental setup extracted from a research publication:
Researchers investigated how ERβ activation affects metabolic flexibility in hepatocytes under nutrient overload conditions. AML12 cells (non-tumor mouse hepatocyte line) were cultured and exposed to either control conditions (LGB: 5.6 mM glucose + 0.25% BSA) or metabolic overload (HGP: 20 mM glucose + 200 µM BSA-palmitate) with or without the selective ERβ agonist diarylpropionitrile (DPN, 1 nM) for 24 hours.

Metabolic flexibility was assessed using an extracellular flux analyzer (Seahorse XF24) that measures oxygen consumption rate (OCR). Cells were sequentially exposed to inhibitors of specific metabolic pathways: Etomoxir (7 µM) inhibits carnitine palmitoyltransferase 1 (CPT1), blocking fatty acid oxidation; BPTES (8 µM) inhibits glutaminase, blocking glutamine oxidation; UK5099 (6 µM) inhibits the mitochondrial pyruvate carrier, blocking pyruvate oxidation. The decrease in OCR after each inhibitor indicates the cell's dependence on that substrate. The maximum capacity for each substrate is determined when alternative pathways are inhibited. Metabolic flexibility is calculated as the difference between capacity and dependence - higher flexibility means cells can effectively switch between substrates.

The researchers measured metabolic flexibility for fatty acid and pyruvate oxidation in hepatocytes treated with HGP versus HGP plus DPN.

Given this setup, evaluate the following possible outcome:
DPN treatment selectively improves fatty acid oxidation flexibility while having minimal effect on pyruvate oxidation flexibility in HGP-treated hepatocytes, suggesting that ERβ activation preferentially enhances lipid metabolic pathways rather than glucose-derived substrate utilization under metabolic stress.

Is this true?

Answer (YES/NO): NO